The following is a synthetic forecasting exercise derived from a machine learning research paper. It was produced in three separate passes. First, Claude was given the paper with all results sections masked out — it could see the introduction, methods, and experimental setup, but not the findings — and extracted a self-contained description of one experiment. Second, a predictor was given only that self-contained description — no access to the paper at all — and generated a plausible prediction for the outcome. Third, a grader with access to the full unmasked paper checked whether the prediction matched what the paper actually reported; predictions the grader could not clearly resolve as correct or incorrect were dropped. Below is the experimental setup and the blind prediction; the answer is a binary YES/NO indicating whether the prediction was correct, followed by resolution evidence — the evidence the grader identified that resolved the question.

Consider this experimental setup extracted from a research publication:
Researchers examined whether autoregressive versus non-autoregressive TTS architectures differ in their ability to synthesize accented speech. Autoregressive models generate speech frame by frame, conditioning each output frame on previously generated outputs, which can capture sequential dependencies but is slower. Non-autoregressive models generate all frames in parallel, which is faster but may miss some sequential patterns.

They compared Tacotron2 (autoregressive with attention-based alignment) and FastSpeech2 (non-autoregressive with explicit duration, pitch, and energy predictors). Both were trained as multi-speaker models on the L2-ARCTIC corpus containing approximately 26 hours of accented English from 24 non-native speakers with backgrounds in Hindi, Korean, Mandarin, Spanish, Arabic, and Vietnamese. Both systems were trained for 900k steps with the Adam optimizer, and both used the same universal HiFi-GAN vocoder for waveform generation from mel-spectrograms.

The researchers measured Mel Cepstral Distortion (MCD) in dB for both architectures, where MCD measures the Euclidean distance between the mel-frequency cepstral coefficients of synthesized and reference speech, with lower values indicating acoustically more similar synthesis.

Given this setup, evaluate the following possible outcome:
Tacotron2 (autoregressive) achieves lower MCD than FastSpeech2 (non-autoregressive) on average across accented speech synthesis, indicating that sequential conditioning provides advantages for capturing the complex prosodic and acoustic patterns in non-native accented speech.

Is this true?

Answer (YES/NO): NO